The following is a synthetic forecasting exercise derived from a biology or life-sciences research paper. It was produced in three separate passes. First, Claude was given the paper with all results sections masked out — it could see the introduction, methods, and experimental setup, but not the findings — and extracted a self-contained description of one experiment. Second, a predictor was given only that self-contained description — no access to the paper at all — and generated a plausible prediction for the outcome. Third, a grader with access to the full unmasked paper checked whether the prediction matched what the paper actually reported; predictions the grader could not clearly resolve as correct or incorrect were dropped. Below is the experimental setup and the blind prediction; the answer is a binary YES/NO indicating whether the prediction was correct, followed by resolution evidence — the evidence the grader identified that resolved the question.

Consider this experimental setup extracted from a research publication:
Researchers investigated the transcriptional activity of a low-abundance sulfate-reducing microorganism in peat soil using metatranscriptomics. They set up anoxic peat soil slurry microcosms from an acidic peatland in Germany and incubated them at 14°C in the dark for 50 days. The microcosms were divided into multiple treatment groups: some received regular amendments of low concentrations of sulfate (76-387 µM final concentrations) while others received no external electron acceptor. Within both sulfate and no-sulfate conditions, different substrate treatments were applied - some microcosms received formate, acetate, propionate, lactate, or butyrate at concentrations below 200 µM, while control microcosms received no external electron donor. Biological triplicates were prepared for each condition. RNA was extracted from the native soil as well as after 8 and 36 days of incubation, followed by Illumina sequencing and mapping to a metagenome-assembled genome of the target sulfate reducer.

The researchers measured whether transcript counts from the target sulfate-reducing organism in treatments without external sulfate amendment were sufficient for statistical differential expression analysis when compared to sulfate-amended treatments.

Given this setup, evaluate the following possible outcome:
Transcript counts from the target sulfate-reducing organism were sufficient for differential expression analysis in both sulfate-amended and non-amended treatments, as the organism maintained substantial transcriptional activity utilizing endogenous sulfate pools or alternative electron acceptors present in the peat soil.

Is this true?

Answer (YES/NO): NO